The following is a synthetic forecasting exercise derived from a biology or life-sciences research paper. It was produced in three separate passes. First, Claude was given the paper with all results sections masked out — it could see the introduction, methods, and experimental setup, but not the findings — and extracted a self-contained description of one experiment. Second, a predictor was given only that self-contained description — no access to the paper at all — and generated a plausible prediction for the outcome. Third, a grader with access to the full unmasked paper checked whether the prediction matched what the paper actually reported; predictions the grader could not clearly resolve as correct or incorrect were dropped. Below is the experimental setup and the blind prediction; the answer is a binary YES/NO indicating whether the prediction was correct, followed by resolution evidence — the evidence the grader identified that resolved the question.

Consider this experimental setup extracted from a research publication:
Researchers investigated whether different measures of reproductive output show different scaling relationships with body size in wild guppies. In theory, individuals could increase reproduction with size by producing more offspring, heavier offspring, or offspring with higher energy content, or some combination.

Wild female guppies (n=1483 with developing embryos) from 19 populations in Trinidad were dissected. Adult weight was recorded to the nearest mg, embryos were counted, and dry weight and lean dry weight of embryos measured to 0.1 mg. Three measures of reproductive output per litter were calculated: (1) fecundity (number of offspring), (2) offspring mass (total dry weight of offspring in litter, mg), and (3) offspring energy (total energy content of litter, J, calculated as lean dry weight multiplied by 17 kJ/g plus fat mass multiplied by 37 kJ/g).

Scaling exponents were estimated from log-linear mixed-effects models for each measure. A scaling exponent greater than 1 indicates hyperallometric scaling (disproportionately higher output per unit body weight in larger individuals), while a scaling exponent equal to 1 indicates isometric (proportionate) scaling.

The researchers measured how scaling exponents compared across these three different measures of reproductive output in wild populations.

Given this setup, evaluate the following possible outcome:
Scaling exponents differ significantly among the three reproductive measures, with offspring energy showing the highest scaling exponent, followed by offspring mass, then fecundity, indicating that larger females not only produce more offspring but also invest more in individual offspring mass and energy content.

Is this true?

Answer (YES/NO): NO